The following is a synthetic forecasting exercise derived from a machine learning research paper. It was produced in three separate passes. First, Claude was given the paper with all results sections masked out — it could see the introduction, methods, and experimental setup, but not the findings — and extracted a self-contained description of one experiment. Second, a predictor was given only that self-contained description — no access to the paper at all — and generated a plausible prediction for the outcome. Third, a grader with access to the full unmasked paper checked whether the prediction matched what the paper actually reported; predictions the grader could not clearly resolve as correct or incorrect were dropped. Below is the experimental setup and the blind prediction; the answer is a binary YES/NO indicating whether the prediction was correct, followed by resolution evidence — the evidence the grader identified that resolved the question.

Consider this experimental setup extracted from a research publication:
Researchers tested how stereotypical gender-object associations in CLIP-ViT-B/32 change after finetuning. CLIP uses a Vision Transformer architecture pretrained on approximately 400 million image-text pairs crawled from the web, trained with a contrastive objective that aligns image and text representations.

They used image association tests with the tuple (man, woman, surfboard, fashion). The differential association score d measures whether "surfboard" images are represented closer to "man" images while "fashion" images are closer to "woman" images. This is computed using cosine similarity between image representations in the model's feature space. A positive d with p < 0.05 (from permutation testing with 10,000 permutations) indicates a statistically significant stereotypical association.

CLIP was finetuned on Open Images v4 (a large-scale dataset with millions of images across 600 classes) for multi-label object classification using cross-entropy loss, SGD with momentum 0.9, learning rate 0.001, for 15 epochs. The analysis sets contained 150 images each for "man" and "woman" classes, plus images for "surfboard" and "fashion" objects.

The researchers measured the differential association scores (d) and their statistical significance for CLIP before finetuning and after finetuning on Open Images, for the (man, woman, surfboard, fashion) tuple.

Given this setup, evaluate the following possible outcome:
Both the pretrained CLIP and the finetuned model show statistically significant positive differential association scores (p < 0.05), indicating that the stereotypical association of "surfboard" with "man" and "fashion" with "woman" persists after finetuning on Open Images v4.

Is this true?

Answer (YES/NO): YES